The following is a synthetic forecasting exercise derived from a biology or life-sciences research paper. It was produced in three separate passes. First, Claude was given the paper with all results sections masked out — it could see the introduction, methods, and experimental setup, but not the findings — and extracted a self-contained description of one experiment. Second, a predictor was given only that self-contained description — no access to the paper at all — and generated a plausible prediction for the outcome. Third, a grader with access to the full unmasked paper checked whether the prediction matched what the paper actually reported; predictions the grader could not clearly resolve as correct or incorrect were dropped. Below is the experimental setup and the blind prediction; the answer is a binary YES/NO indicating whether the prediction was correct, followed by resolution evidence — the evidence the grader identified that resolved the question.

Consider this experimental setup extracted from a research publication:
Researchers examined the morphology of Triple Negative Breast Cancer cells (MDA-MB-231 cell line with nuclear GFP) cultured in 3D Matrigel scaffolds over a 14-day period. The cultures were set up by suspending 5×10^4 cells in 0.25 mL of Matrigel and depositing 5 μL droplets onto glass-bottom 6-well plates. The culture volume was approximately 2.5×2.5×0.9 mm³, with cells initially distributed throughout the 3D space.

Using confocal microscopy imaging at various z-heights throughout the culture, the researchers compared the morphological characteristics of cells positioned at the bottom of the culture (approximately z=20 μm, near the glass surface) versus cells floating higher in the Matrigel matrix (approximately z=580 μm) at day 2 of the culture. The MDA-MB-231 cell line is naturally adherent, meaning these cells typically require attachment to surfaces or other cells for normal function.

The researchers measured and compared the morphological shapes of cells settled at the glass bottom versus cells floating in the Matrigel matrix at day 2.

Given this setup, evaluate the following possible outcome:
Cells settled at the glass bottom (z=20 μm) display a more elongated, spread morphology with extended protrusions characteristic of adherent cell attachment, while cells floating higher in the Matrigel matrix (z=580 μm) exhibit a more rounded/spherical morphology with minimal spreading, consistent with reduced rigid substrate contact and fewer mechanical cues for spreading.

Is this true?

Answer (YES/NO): YES